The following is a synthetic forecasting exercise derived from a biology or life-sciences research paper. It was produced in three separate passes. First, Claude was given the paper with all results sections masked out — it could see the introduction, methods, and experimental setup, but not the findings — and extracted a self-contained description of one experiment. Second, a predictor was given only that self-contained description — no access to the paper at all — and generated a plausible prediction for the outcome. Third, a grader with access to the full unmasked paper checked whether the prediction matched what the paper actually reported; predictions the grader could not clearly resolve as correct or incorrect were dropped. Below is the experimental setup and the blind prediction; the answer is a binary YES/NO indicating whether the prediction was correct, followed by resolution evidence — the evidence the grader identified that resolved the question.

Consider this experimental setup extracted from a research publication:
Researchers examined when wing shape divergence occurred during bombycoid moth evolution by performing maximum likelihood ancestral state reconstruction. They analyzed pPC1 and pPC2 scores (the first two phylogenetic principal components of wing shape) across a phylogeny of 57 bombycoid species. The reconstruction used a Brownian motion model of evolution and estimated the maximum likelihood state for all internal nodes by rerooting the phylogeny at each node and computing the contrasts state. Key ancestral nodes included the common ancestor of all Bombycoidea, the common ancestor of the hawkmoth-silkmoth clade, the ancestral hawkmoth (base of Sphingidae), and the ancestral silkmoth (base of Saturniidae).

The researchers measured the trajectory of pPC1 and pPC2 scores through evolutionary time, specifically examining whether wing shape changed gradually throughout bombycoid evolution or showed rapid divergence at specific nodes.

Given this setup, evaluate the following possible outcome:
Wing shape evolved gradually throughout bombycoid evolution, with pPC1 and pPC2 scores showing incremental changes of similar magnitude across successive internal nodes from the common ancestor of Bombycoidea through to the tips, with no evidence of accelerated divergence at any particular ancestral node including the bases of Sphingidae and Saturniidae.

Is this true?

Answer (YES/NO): NO